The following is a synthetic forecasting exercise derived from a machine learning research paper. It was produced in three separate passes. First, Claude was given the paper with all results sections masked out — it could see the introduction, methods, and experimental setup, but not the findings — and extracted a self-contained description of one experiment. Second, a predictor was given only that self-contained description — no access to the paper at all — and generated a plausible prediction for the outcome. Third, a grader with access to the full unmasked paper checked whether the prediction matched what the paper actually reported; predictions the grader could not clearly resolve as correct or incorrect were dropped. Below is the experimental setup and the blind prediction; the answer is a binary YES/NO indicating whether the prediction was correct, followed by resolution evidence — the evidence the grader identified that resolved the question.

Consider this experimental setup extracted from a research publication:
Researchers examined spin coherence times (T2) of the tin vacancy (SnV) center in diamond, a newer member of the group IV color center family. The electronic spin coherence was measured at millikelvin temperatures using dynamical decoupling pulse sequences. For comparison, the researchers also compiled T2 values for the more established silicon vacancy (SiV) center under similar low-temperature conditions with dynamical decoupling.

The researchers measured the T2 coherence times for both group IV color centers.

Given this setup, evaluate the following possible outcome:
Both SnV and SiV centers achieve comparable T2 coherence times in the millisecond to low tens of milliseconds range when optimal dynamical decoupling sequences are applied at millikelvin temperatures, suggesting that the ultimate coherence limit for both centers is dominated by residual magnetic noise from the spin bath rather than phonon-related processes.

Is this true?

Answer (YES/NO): NO